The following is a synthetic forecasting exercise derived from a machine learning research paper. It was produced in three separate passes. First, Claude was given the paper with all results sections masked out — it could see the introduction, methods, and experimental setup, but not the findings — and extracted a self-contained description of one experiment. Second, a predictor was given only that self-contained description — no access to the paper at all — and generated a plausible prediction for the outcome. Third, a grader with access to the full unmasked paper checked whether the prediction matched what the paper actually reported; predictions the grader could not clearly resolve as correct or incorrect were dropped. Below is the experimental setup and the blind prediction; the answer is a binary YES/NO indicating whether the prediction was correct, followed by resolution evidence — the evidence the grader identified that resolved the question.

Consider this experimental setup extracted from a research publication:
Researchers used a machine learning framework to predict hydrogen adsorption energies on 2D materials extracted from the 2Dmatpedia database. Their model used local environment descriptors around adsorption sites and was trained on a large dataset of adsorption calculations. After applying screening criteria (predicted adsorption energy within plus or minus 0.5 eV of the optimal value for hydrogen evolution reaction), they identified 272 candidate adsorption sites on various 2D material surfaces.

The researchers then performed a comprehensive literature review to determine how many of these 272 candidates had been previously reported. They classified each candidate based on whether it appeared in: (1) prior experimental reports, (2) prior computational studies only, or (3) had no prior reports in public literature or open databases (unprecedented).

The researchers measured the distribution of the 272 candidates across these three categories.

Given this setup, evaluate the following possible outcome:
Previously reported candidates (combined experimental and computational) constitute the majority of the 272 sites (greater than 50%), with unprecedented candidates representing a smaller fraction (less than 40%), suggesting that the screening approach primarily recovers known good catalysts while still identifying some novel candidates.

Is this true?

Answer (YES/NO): NO